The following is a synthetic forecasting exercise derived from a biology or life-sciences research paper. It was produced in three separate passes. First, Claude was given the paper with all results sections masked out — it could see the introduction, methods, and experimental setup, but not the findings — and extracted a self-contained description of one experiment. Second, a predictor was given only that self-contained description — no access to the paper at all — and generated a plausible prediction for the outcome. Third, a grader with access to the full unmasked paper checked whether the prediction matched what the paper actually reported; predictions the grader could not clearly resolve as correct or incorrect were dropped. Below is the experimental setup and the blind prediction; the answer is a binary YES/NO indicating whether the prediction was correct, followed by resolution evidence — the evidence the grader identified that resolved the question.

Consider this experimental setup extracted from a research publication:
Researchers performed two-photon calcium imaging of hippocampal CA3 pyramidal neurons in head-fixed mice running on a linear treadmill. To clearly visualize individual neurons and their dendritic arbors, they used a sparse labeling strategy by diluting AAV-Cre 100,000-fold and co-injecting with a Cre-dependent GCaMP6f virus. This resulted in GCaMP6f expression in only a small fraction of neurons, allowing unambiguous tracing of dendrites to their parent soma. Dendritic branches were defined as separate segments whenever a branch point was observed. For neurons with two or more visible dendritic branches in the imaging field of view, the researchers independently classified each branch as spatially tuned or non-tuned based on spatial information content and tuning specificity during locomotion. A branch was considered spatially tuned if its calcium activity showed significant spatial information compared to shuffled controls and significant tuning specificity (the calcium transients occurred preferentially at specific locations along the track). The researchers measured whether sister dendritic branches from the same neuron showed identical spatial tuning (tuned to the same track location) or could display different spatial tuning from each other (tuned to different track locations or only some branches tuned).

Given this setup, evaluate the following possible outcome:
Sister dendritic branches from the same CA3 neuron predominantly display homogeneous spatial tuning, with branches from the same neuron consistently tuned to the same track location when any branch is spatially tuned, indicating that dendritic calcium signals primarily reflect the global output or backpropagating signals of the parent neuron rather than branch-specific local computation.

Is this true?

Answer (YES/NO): NO